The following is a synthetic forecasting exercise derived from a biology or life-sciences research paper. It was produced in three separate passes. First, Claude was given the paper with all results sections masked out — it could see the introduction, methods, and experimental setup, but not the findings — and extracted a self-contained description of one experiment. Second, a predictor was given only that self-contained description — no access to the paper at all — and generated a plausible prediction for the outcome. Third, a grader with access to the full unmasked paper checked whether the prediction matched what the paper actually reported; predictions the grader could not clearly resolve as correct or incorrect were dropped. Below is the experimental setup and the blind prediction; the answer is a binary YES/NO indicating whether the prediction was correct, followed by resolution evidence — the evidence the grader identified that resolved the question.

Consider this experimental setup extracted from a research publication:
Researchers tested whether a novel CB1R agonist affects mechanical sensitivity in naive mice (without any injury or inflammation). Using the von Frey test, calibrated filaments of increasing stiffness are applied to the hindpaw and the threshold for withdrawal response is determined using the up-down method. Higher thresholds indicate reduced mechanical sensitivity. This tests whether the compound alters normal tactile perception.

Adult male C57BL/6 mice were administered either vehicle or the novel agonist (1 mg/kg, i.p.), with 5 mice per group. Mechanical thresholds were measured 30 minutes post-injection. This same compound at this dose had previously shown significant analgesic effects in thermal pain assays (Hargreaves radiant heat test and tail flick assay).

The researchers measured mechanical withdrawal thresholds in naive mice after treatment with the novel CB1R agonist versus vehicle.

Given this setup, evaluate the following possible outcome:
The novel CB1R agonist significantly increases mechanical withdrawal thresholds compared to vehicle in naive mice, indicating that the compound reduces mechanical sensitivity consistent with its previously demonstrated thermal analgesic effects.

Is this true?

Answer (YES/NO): NO